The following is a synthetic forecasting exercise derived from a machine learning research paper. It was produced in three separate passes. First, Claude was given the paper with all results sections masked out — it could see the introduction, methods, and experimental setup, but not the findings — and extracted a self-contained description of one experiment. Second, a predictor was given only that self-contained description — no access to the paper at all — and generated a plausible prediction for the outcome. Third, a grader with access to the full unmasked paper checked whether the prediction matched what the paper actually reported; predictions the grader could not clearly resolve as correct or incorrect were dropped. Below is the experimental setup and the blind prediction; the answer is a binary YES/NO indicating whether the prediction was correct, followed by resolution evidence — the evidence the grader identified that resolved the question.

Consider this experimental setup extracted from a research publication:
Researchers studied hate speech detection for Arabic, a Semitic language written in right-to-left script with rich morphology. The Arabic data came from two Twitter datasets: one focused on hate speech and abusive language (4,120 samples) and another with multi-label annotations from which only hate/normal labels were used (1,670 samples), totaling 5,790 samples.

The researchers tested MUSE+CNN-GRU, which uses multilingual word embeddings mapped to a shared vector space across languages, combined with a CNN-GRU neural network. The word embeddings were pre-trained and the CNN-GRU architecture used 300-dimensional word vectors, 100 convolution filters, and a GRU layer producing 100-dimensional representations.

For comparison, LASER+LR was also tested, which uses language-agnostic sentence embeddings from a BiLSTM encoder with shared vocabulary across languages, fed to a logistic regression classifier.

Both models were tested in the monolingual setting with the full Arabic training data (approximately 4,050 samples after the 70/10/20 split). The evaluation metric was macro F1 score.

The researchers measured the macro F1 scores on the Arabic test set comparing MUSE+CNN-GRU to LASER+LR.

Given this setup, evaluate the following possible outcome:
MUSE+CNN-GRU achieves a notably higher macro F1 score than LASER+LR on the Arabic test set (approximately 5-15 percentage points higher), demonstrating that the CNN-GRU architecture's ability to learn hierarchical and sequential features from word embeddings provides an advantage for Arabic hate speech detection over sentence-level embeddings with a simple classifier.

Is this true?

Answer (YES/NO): NO